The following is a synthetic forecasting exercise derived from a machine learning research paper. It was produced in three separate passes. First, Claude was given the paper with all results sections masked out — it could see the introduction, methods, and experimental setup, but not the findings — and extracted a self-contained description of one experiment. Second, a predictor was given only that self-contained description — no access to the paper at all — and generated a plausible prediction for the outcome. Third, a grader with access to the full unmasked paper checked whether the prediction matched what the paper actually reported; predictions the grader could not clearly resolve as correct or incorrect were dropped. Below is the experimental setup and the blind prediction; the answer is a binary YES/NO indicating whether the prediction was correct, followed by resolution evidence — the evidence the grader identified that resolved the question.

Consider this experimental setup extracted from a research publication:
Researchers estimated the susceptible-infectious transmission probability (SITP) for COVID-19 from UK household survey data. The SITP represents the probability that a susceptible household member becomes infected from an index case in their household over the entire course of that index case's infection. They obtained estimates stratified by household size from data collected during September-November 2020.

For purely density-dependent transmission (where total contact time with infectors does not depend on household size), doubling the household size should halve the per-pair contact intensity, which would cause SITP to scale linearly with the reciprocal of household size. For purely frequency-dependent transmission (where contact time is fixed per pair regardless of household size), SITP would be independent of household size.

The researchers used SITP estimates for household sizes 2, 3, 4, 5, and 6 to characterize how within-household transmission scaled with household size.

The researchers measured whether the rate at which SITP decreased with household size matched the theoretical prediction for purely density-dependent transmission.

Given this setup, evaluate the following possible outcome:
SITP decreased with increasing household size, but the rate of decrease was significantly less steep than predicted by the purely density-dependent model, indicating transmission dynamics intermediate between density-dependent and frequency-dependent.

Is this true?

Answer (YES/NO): YES